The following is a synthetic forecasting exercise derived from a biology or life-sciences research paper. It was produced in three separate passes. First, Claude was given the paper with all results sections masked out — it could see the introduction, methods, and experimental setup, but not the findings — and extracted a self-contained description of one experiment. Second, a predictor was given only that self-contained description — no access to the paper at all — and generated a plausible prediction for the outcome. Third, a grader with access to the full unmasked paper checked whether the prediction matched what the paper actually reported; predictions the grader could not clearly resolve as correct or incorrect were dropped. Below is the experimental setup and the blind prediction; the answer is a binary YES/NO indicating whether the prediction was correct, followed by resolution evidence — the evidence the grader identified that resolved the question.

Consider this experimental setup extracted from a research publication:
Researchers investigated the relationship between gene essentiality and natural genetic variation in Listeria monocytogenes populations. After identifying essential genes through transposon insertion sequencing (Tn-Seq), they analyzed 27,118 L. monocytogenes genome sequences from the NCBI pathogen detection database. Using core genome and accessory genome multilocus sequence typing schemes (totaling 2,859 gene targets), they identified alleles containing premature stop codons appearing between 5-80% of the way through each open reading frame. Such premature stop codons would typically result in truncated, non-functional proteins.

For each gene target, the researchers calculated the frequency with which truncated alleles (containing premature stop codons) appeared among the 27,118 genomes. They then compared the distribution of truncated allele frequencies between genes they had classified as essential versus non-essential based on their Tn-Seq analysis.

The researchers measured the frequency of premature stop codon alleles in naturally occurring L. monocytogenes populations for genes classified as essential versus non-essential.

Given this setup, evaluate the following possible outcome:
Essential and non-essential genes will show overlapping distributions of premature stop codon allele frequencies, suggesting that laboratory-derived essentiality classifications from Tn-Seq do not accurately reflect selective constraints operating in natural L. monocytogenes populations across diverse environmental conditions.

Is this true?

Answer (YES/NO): NO